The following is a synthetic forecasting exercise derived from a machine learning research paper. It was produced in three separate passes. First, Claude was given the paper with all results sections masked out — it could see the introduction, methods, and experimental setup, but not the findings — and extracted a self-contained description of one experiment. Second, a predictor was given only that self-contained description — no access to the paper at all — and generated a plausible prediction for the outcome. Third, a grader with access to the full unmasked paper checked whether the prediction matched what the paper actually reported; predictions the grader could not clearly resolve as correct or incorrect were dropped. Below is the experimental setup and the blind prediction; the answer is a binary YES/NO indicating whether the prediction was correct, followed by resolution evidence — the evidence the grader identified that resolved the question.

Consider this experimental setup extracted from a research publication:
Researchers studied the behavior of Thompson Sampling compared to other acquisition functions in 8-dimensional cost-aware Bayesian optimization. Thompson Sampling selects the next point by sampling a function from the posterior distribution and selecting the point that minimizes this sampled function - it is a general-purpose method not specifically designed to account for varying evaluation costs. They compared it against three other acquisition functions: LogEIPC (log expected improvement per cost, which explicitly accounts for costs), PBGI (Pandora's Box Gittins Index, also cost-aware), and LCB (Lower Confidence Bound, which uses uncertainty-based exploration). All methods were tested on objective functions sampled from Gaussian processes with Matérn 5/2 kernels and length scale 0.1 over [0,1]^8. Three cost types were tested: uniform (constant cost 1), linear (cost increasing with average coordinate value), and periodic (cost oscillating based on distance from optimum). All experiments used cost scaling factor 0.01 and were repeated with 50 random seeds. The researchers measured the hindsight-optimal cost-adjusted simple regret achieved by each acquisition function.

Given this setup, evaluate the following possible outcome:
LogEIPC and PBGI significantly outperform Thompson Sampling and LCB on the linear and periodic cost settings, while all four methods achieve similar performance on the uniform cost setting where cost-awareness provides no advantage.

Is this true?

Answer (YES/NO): NO